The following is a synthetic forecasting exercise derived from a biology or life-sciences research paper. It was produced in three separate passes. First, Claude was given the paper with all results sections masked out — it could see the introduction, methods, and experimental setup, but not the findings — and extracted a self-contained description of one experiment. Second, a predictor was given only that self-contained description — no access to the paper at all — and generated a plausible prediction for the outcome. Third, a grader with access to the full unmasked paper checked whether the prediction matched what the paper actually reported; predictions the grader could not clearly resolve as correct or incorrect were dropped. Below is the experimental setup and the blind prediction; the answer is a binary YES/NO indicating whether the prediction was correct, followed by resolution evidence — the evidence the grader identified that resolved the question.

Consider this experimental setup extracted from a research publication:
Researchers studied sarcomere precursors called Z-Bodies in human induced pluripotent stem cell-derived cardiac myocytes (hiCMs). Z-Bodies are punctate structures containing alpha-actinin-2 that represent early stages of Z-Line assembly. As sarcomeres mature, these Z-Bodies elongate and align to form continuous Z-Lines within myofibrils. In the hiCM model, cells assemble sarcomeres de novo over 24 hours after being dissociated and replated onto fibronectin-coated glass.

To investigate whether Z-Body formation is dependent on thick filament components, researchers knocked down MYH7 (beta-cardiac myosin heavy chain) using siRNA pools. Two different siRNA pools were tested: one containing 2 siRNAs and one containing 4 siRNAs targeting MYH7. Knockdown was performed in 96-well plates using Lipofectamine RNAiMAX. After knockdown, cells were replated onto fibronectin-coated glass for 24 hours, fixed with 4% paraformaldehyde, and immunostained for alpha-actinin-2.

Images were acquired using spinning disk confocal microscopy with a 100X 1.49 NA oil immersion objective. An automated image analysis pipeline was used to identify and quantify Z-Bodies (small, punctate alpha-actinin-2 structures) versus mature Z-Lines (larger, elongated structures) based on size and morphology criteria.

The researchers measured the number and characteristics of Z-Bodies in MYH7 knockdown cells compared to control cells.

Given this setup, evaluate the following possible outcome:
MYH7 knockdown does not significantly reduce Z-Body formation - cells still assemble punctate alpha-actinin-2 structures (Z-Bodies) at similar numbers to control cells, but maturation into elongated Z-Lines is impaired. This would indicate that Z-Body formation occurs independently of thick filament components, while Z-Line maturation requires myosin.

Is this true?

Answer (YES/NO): NO